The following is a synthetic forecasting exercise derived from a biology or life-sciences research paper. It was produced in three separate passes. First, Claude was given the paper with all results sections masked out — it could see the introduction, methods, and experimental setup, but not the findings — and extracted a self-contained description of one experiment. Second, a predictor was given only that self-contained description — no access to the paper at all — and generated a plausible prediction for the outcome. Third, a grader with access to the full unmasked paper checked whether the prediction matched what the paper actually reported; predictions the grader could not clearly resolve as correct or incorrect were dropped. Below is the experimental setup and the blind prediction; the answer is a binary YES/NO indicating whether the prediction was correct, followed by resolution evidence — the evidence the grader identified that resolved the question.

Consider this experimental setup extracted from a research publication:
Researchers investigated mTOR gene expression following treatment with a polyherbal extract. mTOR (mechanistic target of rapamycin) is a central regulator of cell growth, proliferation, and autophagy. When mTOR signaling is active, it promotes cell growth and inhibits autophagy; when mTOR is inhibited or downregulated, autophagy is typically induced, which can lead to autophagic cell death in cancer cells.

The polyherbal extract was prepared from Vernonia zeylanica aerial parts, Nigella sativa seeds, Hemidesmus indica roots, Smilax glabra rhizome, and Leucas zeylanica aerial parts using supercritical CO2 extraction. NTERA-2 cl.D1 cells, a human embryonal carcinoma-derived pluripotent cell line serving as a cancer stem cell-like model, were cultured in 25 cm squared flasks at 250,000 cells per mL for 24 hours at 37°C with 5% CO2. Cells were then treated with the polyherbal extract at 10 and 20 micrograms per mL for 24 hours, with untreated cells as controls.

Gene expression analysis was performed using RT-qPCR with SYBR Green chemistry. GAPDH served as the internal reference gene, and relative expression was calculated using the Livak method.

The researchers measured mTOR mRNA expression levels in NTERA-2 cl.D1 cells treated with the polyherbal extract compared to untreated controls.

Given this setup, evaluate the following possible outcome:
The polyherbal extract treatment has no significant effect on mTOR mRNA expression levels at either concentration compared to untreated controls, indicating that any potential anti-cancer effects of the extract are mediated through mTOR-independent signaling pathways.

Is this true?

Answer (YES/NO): NO